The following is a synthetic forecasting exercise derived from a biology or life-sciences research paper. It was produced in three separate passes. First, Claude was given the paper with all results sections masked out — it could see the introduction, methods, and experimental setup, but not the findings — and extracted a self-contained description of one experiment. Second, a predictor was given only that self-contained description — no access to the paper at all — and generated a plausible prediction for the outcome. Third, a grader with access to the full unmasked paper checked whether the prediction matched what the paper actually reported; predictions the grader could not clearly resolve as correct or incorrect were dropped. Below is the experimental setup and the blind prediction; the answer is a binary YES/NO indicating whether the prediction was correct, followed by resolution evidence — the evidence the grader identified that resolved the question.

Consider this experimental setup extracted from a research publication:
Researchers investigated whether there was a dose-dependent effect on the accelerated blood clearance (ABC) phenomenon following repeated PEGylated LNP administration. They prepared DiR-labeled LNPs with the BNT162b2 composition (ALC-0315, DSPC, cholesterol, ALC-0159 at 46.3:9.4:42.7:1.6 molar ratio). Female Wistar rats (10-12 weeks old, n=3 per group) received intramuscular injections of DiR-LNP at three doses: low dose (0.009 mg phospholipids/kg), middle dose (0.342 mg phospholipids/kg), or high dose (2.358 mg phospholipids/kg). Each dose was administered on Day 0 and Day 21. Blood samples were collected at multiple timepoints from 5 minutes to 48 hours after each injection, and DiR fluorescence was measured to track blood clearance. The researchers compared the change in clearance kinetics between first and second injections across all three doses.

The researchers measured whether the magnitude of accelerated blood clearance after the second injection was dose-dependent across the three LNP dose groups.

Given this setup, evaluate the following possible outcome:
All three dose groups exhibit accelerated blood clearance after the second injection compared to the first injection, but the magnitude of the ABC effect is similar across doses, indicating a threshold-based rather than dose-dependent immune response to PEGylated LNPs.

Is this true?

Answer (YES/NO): NO